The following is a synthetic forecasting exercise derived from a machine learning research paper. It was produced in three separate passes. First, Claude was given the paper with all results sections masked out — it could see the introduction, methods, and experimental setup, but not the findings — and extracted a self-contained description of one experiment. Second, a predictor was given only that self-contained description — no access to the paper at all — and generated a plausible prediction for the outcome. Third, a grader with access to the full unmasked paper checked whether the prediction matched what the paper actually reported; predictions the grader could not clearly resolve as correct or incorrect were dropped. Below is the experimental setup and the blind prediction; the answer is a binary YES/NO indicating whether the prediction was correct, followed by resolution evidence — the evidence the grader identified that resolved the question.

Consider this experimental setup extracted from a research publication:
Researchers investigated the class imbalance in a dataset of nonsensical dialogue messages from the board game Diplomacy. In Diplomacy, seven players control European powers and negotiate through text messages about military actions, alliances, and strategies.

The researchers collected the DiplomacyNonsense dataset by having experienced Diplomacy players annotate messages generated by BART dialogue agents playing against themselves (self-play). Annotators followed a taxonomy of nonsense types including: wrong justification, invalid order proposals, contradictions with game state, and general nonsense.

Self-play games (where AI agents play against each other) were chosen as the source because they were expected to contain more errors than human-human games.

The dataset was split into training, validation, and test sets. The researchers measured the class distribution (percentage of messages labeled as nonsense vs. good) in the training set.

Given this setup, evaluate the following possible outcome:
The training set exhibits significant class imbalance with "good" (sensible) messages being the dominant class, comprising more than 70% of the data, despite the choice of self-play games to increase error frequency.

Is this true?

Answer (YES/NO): YES